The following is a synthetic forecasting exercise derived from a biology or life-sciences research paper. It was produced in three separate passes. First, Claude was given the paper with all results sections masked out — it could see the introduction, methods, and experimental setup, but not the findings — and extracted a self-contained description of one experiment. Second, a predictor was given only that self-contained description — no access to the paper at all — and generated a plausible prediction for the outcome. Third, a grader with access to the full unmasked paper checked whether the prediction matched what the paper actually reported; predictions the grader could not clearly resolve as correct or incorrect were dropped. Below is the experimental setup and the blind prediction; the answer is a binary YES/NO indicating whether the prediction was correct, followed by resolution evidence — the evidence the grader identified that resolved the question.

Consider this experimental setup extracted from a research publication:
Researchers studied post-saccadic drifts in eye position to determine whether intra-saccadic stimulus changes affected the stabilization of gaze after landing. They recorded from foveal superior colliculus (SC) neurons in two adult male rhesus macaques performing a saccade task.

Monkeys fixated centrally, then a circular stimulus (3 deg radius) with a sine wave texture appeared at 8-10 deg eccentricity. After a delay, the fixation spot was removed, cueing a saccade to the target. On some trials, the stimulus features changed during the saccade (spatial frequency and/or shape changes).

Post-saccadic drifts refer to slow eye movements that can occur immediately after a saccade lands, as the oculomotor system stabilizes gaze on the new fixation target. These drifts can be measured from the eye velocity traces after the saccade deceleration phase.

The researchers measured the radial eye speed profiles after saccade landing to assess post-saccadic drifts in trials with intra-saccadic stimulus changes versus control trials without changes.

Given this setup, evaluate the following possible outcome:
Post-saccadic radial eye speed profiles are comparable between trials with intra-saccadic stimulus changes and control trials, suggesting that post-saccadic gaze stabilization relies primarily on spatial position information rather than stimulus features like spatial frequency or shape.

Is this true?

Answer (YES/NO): YES